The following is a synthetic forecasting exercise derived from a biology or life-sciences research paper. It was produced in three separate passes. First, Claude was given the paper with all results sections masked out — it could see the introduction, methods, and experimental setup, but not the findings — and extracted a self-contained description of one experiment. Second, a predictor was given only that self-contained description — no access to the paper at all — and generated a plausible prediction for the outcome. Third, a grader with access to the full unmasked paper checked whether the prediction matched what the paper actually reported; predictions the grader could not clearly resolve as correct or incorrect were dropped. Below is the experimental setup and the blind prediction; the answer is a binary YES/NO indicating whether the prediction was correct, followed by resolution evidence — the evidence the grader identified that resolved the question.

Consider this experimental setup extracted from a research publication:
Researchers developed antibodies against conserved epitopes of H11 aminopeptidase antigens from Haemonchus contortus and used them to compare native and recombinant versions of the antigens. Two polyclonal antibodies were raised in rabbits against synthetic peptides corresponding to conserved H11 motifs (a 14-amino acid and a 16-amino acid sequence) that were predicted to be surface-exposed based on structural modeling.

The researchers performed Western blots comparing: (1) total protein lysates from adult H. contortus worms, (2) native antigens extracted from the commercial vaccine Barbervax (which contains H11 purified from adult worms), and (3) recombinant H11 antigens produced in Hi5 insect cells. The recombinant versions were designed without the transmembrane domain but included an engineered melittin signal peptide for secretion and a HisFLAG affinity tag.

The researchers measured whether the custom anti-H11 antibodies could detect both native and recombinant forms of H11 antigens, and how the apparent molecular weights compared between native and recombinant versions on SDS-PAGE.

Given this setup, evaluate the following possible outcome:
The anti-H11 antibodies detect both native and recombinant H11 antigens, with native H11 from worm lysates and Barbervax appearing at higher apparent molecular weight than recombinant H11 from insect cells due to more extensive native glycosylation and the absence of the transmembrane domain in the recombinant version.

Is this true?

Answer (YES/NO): NO